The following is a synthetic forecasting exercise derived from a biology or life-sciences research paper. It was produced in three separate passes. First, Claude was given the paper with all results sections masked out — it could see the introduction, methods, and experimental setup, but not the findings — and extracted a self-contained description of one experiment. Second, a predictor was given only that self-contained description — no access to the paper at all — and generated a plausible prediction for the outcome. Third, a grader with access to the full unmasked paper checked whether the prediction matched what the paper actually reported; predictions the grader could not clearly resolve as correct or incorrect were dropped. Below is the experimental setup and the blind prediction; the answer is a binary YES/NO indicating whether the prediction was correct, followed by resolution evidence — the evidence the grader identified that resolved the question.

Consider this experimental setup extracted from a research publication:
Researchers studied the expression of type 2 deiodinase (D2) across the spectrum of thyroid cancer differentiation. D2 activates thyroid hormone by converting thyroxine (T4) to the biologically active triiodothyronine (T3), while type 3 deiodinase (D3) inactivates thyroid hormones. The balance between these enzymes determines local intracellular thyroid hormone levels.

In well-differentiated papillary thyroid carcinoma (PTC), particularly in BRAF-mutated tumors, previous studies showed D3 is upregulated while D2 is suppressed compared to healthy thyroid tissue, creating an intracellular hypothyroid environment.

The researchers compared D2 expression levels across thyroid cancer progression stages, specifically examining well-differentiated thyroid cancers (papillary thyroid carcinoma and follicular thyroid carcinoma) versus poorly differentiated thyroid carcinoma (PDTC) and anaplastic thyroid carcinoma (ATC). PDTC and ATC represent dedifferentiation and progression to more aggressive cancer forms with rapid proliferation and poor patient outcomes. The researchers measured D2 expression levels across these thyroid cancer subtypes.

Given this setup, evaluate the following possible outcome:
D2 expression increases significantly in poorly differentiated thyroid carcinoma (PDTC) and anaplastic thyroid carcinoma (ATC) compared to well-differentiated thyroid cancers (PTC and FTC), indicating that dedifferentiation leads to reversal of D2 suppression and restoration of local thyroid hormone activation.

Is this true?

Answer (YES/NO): YES